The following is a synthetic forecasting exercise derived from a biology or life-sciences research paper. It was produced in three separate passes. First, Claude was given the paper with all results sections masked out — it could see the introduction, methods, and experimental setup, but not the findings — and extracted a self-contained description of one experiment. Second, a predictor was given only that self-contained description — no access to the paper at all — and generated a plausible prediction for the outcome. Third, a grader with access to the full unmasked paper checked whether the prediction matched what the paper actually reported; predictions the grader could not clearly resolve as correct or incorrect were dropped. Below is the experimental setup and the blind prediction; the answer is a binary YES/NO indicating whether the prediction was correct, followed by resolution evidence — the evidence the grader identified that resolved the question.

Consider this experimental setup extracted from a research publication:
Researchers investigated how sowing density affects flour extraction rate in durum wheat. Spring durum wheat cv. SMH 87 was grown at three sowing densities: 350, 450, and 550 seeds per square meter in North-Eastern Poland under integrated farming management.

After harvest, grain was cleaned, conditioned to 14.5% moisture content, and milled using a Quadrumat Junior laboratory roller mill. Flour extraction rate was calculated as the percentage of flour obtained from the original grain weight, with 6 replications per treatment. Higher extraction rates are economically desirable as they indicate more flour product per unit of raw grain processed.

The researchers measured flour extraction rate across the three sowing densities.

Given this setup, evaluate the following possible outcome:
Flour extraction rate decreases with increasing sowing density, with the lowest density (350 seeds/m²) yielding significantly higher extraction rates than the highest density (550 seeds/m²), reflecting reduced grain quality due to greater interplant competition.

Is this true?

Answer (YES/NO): NO